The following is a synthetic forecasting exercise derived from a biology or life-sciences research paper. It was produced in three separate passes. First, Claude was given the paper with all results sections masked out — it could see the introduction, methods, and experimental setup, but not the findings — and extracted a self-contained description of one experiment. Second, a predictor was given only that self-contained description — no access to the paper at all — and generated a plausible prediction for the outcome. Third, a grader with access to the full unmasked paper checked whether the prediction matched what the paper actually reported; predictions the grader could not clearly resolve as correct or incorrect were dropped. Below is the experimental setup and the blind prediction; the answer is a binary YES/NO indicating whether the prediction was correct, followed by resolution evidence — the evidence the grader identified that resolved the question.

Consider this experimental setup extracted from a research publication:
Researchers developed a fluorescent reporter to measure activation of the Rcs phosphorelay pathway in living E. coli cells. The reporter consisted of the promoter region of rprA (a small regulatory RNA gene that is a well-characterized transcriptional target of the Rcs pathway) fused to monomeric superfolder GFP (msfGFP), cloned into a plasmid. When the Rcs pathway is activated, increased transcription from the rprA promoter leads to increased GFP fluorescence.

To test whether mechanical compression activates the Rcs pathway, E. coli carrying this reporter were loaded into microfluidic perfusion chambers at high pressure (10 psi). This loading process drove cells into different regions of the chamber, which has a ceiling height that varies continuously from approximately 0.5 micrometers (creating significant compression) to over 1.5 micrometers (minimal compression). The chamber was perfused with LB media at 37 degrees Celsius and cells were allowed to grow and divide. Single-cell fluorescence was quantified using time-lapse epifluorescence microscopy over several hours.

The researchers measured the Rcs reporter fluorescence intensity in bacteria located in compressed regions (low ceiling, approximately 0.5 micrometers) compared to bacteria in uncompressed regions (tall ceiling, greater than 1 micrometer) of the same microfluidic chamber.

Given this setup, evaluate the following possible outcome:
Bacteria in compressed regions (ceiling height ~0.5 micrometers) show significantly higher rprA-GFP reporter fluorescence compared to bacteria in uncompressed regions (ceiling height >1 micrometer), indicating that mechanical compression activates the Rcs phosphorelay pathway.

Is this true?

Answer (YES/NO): YES